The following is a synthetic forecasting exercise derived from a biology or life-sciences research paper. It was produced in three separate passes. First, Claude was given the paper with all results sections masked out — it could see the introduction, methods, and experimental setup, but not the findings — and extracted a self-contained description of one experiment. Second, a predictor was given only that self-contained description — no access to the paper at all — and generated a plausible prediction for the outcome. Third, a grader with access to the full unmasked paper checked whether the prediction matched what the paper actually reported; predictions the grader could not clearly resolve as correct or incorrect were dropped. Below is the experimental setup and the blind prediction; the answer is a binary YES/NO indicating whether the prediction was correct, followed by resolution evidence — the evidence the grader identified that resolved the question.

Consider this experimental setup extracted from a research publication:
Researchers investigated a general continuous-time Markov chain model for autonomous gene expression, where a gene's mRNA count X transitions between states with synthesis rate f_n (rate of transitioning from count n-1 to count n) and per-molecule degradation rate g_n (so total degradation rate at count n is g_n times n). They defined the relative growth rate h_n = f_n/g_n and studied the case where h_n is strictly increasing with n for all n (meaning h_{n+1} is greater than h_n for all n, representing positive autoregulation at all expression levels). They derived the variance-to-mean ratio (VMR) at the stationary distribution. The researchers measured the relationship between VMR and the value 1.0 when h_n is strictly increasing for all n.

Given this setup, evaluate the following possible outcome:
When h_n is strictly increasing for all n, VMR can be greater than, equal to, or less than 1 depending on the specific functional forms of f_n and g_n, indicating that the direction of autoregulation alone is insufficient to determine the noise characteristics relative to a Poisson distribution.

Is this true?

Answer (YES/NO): NO